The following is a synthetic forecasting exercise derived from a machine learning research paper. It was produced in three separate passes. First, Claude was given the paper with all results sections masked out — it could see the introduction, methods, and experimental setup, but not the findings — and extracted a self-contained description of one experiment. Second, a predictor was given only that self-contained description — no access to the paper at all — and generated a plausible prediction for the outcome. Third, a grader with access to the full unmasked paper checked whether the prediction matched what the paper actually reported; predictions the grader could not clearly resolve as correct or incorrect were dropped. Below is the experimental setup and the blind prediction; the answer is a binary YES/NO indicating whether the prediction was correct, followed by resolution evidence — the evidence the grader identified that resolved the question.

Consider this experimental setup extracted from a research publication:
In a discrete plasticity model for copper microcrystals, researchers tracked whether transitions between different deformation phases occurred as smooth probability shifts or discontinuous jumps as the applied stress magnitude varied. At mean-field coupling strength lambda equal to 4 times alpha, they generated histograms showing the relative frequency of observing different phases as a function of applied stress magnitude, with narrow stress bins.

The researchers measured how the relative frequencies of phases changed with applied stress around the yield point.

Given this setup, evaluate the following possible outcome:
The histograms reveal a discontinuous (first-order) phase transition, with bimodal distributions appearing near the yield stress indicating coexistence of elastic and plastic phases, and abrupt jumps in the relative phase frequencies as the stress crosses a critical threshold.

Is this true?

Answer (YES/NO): NO